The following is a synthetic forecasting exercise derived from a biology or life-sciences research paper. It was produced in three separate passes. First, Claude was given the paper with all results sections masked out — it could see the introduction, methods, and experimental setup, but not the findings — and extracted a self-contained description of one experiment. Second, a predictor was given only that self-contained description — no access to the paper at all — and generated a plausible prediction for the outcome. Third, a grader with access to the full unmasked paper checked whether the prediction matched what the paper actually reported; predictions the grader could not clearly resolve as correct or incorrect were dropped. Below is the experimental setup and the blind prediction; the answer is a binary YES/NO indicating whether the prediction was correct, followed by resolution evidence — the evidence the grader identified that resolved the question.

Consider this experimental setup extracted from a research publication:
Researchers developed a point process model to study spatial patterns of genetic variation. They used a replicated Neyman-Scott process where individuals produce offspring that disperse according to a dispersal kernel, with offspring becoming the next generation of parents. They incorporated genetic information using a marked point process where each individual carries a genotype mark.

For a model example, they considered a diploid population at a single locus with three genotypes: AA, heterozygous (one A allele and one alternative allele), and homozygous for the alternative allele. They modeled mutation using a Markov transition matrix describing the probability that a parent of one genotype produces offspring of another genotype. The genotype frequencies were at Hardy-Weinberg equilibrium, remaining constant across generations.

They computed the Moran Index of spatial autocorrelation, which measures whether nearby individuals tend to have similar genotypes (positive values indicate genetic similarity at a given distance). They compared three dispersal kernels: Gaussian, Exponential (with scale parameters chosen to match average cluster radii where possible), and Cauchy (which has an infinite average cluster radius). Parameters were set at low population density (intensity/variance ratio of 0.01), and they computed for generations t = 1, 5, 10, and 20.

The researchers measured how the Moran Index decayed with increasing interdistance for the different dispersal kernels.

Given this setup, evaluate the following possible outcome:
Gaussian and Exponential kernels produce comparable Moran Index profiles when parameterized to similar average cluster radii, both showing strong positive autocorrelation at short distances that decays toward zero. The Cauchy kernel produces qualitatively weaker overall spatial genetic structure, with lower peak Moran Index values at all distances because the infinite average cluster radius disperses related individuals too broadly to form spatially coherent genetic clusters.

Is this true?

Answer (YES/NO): NO